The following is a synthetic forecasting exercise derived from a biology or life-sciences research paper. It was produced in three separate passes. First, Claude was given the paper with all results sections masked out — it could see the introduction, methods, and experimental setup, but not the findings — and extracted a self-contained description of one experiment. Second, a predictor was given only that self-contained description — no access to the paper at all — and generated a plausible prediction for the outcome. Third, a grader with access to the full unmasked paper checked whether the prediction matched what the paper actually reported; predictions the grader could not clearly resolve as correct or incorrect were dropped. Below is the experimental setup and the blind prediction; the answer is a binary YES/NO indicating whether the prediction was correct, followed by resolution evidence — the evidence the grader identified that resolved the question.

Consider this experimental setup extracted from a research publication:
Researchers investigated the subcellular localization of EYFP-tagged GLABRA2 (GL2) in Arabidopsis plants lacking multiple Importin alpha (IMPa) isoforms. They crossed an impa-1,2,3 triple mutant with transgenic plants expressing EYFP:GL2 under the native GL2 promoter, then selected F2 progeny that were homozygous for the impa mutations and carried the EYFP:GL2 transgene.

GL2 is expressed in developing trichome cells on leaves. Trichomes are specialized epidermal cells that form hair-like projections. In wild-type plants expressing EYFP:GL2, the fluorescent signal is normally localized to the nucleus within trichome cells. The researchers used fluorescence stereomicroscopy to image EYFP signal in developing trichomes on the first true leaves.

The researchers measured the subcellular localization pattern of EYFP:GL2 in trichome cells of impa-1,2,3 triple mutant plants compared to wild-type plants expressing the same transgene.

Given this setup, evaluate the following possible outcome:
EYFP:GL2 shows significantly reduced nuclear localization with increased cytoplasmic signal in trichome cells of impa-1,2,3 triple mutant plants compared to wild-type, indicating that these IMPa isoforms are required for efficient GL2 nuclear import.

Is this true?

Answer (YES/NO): YES